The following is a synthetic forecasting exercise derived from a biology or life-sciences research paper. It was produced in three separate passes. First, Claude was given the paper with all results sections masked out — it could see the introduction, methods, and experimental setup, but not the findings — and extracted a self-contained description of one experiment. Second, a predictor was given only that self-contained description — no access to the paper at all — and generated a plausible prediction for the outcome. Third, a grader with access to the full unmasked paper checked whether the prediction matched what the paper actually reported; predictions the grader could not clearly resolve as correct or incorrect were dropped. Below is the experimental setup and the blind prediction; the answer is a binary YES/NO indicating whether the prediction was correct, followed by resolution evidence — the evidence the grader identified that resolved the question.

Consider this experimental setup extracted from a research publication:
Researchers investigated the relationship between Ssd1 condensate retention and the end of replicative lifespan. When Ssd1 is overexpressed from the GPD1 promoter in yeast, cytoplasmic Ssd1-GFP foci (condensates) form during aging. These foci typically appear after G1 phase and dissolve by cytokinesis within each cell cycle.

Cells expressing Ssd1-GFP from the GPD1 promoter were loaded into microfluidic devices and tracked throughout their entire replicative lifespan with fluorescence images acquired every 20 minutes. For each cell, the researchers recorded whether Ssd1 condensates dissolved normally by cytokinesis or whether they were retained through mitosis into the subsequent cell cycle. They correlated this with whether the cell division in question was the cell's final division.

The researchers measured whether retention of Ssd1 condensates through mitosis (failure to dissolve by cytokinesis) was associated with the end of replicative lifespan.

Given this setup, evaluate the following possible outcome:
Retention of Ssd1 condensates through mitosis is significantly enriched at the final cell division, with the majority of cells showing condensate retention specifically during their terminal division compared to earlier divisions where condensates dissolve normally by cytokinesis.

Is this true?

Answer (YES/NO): NO